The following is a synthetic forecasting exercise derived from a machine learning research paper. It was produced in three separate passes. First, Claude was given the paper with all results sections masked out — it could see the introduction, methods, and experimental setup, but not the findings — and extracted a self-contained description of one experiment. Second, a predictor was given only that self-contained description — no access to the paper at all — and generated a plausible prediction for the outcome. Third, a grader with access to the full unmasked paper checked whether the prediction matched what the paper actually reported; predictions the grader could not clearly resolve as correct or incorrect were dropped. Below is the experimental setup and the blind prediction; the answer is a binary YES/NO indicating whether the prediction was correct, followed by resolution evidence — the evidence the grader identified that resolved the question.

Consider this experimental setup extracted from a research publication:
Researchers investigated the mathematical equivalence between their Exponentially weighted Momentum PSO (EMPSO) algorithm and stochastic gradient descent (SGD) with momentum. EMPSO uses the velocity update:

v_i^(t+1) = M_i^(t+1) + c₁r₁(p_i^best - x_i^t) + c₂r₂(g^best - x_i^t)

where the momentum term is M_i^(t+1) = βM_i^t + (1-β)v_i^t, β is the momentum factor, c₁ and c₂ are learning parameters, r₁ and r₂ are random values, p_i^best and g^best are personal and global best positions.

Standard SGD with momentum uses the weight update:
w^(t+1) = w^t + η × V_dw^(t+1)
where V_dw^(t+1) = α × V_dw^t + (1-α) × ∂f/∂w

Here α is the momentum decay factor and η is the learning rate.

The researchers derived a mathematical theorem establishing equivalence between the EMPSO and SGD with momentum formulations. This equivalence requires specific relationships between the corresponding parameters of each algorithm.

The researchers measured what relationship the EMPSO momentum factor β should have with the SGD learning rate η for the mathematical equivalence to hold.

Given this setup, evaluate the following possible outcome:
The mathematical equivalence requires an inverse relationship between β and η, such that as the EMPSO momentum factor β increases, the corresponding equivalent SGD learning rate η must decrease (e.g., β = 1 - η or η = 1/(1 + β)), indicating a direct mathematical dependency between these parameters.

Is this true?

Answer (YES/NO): YES